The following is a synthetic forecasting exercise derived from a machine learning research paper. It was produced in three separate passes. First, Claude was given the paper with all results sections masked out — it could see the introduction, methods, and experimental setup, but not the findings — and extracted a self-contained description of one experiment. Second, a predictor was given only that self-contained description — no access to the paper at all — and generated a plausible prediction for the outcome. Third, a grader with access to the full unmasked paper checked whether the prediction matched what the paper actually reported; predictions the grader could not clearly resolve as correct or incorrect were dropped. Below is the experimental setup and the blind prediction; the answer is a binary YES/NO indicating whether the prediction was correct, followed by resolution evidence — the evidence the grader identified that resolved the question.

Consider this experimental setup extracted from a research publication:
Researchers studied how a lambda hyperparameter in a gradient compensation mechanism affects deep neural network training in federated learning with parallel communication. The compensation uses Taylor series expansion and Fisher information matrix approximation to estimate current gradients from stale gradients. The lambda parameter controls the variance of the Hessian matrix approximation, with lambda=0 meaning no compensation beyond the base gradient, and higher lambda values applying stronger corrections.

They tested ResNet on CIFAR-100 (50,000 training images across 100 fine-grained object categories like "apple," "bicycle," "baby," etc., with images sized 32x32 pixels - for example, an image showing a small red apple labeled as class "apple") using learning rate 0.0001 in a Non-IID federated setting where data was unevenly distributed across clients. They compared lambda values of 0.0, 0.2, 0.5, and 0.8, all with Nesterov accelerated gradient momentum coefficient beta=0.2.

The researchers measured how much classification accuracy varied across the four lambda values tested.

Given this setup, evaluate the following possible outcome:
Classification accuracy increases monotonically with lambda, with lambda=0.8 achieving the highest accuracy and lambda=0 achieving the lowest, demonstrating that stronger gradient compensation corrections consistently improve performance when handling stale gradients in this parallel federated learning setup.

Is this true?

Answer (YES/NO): NO